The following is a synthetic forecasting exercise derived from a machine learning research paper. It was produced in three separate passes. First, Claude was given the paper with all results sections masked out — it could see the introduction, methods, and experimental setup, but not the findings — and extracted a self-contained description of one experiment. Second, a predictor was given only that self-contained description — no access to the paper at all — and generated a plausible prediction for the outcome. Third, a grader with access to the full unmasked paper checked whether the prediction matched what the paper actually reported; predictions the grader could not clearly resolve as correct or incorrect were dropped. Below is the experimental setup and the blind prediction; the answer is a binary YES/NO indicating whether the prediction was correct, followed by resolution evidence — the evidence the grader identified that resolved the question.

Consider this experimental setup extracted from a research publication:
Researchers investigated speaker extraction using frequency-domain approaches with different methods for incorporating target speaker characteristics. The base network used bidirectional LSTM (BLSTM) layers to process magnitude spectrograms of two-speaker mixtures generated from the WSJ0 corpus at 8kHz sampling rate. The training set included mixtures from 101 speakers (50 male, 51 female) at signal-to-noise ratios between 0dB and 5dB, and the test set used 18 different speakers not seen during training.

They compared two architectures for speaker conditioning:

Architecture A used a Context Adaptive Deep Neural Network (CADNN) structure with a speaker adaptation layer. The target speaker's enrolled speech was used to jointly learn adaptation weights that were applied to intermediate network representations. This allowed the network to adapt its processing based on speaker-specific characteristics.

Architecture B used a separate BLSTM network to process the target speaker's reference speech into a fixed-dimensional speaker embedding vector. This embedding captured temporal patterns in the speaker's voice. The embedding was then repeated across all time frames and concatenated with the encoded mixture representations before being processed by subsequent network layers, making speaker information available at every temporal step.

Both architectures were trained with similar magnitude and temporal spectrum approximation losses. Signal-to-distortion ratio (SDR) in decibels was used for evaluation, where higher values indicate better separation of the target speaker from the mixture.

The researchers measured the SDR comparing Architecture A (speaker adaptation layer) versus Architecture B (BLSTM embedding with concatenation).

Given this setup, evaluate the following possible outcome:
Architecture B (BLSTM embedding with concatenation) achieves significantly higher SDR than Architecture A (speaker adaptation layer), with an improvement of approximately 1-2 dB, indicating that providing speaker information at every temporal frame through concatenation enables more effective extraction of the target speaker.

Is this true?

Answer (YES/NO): YES